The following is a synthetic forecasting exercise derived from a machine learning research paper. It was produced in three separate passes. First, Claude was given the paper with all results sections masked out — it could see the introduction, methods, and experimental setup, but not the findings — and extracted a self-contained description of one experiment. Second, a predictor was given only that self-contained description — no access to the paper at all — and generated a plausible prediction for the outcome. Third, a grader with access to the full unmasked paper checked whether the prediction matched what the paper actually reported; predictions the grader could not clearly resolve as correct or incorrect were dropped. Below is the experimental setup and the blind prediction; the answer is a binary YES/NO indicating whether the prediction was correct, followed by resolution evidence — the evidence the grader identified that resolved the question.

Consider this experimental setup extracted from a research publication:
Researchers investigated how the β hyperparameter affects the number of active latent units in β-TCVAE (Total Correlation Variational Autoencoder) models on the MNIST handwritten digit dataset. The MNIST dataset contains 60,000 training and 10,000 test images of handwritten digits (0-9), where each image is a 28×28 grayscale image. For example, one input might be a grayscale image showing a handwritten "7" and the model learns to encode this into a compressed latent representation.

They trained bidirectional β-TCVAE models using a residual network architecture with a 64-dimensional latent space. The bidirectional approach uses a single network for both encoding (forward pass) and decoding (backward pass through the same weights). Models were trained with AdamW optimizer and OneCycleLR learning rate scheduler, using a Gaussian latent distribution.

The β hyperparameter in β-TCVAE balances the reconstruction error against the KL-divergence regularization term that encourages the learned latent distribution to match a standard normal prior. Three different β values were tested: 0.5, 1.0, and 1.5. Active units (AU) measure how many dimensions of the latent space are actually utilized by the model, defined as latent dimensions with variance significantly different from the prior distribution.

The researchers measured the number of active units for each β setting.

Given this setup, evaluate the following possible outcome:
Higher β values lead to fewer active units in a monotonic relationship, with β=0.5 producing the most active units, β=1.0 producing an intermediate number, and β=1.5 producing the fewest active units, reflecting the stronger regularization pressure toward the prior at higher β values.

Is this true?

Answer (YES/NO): YES